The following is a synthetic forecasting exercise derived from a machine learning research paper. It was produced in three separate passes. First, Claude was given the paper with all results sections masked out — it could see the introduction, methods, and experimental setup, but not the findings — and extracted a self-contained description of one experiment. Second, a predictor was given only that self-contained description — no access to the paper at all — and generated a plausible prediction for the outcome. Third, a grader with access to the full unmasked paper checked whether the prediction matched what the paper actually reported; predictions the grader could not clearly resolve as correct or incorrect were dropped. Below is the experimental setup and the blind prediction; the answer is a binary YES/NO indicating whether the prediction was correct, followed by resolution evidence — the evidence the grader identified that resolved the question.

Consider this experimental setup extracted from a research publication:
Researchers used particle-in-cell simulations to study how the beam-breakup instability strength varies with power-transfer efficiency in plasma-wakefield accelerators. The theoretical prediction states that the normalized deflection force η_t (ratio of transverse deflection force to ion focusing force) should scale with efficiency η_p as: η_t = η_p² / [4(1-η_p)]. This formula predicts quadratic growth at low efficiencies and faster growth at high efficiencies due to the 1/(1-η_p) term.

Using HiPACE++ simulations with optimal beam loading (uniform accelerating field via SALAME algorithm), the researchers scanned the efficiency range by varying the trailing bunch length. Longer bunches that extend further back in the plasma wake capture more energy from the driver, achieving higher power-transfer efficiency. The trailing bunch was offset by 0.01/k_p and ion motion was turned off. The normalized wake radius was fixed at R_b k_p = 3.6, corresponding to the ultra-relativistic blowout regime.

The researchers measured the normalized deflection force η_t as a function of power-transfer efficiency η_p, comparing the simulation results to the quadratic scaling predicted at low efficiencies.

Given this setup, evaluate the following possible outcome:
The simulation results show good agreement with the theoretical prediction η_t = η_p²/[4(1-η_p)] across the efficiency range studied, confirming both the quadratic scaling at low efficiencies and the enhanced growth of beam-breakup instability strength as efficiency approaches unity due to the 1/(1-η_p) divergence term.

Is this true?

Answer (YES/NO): NO